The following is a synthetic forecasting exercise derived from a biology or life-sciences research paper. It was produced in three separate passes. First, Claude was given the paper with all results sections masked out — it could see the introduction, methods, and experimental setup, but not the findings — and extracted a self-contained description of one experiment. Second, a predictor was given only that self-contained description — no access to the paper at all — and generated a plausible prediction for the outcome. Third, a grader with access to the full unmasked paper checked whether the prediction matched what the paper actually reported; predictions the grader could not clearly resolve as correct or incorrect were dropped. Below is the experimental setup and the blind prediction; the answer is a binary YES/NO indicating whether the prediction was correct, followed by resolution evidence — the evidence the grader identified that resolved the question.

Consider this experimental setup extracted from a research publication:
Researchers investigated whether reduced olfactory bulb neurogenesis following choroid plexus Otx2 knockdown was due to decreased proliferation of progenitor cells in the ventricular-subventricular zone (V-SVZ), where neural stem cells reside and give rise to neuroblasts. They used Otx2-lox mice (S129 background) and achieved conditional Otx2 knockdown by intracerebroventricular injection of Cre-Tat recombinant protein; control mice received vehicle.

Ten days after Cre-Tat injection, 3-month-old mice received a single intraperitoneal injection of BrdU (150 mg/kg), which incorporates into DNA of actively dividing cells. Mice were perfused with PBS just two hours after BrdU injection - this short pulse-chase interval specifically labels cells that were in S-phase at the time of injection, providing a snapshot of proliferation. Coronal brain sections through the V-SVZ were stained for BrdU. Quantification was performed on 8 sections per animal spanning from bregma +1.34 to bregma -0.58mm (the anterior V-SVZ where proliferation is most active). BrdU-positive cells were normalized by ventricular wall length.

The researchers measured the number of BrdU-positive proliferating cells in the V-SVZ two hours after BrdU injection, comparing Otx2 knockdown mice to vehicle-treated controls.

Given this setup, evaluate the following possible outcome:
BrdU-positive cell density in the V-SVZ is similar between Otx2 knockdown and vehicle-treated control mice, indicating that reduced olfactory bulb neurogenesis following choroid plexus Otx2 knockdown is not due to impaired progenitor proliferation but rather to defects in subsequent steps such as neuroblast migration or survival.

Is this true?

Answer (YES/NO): YES